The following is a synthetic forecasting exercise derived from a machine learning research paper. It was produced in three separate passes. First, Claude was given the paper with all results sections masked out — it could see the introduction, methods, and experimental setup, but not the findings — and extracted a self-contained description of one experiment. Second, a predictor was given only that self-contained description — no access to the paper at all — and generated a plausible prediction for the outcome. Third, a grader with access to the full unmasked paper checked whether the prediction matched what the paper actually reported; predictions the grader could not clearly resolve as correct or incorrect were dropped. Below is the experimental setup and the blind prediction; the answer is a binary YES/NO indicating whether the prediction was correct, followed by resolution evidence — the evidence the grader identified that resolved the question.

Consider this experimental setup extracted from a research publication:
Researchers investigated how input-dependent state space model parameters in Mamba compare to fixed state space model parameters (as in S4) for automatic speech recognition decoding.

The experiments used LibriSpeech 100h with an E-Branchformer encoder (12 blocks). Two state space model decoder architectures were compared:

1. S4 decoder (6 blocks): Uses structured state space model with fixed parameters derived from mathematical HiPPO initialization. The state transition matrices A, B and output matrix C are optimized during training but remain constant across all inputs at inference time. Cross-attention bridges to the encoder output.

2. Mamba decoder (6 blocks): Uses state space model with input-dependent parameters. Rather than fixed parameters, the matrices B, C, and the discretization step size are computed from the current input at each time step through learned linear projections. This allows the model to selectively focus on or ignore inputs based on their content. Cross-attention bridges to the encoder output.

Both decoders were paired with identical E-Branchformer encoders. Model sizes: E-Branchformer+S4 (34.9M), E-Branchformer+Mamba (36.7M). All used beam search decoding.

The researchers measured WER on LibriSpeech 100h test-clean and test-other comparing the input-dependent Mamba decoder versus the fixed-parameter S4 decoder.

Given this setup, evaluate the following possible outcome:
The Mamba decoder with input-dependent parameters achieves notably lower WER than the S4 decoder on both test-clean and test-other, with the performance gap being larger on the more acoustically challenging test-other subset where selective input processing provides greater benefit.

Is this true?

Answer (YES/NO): NO